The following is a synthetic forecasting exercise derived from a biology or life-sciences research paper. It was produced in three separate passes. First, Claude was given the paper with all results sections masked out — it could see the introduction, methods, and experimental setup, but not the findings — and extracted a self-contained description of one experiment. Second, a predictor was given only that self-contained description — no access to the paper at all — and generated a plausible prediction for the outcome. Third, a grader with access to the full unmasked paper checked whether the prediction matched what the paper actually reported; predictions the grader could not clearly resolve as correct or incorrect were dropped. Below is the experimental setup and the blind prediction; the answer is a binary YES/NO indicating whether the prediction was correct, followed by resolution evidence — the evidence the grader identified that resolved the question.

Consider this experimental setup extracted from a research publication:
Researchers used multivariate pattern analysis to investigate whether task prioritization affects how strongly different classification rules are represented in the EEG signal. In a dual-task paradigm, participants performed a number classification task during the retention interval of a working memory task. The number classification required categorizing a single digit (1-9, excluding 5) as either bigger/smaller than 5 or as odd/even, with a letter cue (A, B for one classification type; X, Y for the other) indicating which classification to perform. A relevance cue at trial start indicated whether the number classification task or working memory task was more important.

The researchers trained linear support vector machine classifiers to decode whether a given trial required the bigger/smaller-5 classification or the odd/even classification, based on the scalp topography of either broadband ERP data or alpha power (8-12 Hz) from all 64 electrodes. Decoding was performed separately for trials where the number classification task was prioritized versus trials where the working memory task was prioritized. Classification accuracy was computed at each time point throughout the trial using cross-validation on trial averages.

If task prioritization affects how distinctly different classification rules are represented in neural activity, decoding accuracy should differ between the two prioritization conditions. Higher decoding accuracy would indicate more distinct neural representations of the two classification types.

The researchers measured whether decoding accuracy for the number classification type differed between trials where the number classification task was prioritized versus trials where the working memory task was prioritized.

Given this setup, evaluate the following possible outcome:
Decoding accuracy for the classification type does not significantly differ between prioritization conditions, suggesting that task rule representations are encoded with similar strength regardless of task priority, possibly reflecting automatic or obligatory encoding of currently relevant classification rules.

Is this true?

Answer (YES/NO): YES